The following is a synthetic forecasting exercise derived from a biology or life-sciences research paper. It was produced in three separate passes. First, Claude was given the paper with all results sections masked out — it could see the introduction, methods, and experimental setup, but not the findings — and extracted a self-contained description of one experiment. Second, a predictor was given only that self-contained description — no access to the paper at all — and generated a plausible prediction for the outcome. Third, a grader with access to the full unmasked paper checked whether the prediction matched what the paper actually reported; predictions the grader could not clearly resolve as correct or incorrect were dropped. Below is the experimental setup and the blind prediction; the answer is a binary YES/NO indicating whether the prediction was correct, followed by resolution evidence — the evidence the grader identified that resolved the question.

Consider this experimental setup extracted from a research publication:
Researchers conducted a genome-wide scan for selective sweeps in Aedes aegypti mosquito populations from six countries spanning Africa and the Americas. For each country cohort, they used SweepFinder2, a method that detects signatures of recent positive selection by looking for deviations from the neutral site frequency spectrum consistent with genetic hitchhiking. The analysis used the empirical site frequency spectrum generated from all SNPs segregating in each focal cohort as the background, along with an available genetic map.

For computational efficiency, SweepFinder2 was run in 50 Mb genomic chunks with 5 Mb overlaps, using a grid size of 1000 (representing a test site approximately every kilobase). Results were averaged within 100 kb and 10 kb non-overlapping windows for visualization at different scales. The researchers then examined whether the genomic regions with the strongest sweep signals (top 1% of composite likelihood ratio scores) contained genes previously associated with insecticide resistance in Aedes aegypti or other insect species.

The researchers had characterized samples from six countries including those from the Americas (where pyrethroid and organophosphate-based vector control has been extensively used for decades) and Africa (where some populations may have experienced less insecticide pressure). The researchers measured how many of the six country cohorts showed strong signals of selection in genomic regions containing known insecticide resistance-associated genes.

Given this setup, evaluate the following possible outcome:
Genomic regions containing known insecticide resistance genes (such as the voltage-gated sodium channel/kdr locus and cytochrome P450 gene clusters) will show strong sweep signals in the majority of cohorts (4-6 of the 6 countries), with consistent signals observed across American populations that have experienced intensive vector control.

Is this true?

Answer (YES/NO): YES